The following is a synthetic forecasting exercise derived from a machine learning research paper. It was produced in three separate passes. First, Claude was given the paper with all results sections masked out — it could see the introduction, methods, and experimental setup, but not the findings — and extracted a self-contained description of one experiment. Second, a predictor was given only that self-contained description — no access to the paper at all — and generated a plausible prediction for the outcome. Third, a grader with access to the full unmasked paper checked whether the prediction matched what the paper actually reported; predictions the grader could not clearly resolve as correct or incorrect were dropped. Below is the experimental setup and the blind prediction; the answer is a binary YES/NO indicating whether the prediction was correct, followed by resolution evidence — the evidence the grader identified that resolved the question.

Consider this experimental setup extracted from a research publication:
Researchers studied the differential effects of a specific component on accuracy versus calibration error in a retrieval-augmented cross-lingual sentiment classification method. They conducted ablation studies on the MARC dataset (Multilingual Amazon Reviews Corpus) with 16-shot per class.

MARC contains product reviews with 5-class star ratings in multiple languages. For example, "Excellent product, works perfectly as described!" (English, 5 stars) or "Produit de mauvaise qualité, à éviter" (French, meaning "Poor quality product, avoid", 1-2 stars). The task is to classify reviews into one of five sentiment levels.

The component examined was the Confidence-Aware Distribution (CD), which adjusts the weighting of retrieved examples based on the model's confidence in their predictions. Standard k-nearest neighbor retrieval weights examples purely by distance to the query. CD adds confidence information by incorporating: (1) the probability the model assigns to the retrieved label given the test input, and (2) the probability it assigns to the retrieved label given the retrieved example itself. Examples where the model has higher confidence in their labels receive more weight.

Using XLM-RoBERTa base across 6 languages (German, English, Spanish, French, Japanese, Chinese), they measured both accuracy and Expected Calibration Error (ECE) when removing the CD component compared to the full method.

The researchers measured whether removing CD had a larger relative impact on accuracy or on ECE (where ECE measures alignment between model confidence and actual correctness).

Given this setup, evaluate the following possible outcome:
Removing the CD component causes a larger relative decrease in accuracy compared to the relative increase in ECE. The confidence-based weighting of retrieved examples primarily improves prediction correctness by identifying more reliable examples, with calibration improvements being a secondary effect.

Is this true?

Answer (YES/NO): NO